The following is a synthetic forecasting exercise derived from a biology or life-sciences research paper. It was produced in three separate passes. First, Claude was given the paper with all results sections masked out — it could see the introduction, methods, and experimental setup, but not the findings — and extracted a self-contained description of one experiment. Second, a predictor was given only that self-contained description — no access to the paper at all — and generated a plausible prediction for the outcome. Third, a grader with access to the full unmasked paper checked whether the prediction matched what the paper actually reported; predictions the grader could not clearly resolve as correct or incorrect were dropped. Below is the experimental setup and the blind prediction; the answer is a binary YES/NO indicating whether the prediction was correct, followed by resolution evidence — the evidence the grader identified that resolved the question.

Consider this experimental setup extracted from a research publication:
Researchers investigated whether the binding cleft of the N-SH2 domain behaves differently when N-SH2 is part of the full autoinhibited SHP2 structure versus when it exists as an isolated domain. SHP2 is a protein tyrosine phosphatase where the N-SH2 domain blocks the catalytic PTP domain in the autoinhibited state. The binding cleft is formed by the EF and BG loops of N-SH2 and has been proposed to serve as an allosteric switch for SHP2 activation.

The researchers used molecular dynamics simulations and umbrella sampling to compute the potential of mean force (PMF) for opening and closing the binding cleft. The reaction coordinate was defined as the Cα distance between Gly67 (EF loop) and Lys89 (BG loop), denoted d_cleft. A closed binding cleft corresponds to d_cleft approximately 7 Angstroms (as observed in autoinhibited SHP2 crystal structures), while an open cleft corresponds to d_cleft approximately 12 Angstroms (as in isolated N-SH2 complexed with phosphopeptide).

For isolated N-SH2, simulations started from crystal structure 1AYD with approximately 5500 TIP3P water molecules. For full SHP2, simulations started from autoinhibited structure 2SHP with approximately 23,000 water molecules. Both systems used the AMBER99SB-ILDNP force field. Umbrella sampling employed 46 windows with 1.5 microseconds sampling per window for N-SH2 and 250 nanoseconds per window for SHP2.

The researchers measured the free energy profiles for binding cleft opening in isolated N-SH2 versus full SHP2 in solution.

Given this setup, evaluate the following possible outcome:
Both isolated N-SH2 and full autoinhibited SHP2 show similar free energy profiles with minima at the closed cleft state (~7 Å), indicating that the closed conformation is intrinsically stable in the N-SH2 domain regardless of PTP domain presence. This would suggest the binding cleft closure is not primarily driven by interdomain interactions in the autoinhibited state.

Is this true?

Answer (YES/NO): NO